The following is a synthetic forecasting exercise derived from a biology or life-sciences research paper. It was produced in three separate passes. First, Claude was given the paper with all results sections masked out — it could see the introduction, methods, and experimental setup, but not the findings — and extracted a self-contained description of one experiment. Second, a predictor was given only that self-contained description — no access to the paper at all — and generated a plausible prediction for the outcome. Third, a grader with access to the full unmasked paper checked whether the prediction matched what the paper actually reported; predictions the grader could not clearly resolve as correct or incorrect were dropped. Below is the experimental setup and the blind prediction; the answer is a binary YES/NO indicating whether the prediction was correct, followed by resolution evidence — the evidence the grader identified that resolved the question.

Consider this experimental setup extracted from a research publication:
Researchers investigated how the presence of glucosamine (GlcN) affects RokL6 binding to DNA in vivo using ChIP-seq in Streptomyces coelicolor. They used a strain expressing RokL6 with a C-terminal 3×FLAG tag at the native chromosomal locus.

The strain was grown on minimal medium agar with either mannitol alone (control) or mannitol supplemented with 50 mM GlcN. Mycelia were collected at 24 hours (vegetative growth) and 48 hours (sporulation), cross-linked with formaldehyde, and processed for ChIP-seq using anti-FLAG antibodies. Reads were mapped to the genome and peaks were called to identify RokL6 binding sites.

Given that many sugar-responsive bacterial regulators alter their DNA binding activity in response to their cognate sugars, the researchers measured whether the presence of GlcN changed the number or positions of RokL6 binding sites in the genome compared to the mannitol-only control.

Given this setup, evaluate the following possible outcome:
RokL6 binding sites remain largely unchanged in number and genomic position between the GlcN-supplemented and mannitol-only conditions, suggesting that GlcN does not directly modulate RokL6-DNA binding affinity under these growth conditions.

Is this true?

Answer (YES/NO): YES